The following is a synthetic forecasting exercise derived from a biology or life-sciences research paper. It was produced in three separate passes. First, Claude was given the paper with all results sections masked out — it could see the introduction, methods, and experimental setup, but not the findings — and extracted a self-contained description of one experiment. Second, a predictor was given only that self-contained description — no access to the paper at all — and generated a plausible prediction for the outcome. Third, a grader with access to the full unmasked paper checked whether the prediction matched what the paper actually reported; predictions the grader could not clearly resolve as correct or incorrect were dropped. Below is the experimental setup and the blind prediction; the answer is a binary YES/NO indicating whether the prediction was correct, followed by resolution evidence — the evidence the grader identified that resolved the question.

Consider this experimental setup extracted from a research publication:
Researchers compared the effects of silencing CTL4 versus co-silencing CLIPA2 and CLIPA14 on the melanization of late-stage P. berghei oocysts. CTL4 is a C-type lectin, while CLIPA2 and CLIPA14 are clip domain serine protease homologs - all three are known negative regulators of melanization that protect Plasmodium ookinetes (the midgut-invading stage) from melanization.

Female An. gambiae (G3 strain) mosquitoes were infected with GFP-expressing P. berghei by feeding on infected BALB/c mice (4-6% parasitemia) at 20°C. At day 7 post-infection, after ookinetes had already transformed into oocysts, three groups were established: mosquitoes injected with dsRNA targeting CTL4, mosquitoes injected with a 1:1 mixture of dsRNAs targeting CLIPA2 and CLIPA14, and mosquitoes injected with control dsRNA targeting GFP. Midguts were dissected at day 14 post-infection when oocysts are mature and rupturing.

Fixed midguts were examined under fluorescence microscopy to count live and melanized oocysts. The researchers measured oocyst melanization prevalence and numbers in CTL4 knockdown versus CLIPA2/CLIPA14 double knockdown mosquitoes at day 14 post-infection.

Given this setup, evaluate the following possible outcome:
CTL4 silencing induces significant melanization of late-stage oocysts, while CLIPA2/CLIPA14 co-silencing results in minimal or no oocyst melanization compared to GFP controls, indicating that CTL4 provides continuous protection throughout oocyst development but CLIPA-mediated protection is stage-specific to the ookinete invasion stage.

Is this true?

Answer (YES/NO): NO